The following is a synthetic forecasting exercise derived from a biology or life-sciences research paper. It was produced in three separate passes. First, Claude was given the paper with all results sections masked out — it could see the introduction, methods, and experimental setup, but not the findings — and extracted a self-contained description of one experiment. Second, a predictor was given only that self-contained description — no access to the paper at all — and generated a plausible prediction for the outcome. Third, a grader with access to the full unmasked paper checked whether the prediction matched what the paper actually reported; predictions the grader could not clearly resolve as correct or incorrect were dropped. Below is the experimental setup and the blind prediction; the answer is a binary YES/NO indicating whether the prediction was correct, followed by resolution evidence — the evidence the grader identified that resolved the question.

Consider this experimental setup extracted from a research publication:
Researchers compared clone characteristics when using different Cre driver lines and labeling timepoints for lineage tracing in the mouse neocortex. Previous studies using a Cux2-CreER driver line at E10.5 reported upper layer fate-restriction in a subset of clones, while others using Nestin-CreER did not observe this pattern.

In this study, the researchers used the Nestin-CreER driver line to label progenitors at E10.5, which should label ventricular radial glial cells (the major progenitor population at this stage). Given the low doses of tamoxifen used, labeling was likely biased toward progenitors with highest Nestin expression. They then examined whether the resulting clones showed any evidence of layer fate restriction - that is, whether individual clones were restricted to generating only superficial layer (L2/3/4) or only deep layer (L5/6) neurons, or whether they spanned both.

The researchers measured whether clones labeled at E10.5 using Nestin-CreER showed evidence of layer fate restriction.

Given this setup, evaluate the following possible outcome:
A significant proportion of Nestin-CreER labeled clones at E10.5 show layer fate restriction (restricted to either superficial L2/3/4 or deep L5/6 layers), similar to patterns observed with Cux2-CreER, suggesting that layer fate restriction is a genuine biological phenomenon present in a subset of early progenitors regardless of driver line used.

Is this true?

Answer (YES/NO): NO